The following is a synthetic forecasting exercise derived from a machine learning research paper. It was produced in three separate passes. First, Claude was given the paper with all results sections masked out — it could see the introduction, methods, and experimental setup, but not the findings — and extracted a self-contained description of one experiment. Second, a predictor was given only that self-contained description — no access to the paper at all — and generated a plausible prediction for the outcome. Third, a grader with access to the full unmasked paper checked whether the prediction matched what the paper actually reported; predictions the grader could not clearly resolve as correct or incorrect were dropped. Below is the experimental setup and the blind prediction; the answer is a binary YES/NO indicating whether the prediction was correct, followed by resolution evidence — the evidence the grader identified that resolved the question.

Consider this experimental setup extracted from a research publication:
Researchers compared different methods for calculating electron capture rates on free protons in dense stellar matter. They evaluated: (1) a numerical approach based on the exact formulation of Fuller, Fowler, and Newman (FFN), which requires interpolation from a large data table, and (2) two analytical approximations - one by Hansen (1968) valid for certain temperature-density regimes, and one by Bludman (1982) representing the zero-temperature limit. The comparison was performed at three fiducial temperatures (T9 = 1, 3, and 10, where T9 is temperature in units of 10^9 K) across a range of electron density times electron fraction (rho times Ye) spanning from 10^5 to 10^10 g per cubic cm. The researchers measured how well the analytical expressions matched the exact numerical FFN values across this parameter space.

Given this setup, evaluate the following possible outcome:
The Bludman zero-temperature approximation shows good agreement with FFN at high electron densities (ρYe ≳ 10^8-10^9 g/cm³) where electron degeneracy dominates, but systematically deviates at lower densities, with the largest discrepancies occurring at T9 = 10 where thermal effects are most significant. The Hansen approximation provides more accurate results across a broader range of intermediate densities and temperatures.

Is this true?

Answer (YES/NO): NO